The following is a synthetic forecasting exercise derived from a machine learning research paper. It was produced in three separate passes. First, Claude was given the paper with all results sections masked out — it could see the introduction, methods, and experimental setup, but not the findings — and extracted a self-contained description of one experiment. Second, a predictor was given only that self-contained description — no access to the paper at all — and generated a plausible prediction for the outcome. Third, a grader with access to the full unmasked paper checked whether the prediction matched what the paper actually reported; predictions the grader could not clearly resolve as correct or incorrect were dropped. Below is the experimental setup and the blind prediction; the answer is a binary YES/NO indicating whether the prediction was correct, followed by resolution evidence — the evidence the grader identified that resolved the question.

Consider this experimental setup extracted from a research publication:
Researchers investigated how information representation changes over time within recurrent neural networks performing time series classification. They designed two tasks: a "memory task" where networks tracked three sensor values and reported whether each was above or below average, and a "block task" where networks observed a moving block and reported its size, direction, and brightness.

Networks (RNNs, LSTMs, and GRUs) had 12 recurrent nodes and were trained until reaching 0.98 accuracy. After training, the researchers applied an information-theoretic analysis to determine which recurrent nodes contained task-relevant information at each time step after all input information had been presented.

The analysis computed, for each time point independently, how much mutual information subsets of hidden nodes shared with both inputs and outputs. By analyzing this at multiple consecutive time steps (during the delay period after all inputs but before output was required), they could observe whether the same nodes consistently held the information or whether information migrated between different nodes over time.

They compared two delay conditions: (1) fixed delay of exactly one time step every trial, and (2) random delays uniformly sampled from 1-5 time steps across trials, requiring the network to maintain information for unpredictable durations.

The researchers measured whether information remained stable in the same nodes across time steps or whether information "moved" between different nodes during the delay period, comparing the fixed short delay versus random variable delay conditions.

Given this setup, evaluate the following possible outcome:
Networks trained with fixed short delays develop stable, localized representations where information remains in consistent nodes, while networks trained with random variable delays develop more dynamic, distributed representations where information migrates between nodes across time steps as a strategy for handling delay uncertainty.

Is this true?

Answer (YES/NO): NO